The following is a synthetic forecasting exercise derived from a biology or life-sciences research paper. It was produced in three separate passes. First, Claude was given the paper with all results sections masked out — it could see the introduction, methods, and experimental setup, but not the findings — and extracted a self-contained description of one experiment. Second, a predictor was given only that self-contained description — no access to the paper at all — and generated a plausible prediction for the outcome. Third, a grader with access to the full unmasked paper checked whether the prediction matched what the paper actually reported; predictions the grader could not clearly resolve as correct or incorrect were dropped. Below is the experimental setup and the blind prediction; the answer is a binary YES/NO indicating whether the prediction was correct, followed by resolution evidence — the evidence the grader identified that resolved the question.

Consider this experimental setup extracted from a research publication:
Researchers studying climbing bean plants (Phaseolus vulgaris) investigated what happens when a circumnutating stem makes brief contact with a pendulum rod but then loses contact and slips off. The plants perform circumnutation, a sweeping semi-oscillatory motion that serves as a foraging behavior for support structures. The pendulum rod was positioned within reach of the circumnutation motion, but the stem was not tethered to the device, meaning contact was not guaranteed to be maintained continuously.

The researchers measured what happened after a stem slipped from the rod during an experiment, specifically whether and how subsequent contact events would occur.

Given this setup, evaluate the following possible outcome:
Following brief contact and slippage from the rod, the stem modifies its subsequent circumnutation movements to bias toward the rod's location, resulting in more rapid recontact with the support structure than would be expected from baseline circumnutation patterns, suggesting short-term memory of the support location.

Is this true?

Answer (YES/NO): NO